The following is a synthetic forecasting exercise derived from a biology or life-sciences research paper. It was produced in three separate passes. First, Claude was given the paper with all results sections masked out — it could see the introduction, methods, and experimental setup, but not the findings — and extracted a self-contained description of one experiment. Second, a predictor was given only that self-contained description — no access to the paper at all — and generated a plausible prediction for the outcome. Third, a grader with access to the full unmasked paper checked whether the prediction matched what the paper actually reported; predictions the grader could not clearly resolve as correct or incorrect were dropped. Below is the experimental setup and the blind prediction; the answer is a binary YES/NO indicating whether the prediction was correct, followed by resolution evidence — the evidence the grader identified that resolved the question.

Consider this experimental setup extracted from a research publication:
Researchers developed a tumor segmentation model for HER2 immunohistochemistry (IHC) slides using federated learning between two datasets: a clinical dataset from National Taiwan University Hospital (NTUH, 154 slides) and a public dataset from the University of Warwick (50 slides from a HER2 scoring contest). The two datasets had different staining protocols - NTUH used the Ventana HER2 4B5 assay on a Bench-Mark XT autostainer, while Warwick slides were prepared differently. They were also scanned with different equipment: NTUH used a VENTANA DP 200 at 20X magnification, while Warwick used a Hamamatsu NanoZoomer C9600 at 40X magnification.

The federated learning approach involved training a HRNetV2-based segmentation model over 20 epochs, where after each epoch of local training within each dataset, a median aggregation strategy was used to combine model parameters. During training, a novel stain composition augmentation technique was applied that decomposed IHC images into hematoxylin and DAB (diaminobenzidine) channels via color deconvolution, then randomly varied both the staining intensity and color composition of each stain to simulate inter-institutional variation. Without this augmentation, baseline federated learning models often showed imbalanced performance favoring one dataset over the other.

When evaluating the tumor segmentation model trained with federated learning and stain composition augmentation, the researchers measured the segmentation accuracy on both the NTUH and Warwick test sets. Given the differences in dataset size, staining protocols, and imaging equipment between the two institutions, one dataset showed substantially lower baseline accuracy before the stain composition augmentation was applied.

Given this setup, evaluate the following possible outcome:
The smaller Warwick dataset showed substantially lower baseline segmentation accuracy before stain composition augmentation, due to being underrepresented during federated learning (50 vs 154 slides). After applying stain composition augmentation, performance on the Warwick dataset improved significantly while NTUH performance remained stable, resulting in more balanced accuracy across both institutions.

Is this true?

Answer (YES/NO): NO